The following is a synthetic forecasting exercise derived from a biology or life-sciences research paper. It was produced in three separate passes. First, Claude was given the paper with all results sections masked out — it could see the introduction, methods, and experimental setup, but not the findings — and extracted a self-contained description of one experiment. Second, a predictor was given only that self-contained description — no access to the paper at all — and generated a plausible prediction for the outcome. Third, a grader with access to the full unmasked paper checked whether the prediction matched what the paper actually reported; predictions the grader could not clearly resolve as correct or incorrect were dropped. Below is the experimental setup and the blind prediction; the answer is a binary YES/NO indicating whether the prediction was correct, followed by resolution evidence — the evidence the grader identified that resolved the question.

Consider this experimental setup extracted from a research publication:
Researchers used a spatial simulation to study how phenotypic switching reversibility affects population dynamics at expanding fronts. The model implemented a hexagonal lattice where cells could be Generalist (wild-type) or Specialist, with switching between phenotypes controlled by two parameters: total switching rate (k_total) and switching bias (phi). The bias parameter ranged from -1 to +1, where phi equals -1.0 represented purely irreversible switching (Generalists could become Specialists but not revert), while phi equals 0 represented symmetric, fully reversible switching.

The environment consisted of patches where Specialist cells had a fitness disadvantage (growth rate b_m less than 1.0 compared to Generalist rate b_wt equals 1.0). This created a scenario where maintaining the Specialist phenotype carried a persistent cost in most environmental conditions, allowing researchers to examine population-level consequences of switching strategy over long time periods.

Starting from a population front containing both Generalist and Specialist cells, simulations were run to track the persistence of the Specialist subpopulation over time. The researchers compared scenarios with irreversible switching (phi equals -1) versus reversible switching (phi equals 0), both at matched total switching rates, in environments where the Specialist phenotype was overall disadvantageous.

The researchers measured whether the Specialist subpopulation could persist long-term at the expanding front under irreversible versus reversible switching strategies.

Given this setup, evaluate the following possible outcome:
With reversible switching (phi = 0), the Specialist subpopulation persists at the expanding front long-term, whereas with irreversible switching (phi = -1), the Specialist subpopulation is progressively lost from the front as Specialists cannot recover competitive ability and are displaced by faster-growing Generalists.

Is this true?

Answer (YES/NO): NO